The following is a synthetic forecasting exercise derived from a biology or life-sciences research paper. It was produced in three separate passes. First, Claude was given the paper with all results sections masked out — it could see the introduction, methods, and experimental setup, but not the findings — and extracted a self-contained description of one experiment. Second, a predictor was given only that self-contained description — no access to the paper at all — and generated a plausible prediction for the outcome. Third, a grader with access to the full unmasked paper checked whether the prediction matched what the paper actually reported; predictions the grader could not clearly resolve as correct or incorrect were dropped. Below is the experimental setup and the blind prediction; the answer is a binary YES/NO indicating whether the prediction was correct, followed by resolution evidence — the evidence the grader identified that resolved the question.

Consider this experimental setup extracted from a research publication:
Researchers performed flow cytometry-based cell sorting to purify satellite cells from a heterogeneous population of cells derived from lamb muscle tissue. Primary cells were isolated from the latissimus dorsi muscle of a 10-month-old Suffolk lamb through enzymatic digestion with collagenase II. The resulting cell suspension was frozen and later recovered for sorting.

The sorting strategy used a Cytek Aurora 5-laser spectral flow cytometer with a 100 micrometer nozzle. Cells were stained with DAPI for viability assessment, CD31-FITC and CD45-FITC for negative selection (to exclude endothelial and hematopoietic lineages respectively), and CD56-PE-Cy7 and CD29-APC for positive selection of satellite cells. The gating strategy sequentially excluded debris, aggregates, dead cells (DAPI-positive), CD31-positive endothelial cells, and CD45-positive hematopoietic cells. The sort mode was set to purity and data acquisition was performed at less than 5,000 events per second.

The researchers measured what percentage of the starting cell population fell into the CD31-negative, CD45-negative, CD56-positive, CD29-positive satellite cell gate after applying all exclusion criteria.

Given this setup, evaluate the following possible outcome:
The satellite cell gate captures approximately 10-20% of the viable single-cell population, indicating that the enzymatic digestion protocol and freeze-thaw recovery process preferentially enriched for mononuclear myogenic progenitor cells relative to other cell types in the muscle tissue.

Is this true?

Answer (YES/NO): NO